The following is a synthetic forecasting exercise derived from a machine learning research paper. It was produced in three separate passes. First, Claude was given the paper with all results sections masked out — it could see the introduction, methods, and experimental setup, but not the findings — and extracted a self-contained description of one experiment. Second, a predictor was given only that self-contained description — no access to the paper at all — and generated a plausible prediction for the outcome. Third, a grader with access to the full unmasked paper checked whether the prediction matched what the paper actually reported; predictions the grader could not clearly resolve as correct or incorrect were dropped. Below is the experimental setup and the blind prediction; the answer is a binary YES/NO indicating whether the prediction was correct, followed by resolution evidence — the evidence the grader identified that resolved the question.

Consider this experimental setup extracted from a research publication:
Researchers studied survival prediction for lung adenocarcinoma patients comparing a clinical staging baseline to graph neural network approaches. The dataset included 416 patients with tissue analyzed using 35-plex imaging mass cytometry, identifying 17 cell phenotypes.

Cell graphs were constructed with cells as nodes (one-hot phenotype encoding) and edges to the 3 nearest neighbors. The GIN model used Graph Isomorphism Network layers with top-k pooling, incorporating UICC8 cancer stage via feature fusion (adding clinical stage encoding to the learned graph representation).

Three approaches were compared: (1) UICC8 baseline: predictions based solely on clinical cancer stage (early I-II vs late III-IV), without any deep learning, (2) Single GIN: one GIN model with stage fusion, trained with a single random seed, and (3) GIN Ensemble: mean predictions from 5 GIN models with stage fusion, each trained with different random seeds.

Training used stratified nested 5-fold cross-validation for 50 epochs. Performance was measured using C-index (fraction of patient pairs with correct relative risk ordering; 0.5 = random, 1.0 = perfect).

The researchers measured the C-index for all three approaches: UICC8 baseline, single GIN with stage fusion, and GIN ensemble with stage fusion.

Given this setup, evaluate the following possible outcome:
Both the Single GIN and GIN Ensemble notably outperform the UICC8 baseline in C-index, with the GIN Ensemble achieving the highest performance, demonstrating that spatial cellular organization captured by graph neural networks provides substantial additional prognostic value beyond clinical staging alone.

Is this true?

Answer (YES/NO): NO